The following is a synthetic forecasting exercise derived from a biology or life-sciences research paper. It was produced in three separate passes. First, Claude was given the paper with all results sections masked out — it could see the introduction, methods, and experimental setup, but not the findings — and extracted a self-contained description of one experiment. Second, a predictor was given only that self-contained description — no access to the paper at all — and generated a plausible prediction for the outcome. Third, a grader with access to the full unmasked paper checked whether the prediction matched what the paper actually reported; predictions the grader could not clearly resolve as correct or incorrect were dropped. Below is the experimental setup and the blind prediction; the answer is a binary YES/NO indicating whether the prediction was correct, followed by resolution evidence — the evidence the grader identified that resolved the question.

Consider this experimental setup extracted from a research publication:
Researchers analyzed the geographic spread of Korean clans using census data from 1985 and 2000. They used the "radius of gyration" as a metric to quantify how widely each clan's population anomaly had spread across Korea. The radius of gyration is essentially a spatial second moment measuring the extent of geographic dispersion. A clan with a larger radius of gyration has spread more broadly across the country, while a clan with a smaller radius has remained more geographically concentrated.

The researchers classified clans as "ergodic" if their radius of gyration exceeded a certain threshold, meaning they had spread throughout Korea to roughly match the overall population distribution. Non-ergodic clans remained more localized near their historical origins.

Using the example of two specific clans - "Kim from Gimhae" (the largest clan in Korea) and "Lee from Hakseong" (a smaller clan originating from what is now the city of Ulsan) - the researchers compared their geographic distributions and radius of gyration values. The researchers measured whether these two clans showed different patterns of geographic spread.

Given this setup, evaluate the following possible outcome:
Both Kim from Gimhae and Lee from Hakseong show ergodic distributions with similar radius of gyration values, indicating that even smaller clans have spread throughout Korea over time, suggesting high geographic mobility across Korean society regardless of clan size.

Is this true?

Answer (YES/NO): NO